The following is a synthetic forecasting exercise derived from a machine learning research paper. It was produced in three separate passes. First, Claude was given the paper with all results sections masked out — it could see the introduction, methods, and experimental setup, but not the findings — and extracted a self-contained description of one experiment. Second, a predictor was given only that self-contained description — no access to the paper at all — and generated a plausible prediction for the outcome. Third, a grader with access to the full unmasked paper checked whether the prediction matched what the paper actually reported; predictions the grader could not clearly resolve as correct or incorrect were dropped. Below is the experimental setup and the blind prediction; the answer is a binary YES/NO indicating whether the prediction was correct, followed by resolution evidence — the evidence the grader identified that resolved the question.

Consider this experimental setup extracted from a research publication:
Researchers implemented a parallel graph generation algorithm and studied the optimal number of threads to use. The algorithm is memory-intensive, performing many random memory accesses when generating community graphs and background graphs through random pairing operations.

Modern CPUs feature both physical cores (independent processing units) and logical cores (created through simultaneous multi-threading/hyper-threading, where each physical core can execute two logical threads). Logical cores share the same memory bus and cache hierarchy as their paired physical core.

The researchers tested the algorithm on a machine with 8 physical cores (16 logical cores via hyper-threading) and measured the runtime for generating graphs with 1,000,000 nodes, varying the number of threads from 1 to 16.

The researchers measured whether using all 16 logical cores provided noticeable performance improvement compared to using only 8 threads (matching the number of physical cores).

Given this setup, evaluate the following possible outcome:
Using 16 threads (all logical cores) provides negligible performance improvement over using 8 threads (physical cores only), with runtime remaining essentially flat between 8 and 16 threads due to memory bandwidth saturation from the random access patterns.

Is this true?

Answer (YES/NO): NO